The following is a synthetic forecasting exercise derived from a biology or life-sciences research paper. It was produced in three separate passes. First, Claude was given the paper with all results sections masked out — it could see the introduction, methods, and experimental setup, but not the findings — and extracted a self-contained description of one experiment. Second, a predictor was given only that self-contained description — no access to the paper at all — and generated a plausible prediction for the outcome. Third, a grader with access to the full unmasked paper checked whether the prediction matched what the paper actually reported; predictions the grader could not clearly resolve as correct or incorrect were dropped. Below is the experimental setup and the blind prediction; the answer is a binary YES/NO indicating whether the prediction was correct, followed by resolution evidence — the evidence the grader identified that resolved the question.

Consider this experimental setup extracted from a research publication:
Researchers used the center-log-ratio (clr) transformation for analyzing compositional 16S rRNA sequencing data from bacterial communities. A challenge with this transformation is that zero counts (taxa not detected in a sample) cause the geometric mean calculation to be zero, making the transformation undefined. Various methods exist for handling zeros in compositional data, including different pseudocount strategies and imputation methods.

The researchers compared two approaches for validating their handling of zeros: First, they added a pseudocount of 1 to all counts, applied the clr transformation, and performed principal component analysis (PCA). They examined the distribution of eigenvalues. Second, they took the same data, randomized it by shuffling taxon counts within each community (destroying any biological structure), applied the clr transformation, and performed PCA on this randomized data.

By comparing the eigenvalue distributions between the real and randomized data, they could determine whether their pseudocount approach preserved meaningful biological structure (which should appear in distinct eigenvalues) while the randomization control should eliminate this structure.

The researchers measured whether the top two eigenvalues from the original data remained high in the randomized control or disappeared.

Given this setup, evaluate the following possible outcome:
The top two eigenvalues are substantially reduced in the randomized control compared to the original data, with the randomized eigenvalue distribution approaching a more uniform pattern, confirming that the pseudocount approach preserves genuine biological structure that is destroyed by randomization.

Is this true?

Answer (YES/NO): YES